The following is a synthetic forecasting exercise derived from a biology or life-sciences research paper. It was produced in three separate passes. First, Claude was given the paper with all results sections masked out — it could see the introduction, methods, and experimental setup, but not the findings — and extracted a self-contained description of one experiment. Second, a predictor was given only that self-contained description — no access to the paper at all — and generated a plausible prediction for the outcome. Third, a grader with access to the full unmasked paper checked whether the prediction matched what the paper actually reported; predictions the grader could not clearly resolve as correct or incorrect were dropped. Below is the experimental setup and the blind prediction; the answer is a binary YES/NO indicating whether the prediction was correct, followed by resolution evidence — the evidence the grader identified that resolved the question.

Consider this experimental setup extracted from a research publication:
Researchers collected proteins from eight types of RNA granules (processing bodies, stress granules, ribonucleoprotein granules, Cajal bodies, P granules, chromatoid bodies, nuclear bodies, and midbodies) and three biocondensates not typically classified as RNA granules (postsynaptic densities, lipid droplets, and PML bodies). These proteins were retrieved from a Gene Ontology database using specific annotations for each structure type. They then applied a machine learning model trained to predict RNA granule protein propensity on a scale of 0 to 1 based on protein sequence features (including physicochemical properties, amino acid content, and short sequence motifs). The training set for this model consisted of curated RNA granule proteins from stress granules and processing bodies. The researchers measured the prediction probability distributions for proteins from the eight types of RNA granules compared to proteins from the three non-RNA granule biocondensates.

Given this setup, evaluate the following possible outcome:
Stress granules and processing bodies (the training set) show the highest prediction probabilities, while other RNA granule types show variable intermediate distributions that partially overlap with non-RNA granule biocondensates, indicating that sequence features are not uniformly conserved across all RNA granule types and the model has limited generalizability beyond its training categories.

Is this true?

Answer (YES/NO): NO